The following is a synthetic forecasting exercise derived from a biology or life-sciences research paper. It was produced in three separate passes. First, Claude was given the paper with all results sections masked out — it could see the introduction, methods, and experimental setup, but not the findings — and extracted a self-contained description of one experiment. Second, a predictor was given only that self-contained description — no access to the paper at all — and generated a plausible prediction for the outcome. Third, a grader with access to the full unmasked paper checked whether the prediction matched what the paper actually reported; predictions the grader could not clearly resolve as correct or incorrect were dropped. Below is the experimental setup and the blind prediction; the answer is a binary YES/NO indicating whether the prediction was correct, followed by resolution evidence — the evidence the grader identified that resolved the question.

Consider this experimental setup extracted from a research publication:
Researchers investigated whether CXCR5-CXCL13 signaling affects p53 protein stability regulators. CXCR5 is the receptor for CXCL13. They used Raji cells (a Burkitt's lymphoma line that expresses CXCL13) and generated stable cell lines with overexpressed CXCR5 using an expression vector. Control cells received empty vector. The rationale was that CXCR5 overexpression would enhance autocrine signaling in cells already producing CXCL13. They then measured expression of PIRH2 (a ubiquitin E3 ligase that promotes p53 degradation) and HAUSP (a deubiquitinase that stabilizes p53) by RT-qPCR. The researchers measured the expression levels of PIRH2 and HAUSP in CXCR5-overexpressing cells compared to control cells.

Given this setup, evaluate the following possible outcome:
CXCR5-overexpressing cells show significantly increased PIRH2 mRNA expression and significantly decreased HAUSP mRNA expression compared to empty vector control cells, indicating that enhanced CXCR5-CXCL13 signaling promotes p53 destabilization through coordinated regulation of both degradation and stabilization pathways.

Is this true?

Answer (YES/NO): YES